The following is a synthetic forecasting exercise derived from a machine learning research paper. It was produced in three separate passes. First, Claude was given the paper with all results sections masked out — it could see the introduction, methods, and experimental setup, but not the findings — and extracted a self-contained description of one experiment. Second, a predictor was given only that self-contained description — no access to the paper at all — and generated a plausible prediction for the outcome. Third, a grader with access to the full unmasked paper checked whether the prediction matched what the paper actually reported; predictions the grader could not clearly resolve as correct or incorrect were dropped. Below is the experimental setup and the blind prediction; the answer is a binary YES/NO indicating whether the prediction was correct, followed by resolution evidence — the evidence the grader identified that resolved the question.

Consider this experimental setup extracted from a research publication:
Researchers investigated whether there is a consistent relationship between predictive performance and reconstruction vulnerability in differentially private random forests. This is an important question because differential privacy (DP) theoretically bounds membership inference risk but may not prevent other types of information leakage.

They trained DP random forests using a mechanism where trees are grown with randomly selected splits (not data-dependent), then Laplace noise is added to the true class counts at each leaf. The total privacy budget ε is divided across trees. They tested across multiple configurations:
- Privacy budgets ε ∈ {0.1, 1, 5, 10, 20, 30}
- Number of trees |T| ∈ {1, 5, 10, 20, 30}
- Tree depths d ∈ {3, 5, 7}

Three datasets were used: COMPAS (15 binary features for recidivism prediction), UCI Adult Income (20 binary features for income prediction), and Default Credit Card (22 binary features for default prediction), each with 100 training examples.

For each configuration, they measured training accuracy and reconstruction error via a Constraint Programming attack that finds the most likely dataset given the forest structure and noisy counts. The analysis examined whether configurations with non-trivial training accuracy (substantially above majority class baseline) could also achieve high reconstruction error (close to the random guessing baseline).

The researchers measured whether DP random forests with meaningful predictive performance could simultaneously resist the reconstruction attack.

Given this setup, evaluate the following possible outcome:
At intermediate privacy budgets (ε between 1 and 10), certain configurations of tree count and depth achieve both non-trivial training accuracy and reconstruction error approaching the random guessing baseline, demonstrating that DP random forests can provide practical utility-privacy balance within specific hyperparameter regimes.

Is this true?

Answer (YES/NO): NO